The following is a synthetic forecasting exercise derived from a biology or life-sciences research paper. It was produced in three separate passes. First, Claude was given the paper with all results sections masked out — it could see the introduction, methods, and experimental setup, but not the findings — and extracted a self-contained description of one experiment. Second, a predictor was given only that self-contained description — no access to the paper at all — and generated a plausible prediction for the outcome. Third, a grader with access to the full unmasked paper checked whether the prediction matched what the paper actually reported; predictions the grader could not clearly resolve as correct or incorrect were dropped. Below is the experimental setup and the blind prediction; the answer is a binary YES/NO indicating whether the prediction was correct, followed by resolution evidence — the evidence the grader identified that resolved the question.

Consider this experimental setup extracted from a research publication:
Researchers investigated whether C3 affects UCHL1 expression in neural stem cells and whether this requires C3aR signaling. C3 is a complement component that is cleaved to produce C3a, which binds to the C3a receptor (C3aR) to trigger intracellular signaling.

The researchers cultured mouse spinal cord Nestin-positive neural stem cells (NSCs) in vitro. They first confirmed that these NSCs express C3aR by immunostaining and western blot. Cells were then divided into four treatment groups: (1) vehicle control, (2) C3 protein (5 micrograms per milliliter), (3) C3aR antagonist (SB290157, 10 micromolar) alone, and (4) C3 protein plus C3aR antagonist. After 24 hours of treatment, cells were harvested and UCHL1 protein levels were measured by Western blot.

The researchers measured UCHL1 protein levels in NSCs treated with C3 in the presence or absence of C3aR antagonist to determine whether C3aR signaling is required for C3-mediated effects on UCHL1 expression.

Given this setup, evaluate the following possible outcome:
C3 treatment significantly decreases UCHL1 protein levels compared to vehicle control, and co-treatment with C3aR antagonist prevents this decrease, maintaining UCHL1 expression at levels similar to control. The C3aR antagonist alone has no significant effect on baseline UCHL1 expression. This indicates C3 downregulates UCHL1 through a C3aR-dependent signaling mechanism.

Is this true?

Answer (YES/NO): YES